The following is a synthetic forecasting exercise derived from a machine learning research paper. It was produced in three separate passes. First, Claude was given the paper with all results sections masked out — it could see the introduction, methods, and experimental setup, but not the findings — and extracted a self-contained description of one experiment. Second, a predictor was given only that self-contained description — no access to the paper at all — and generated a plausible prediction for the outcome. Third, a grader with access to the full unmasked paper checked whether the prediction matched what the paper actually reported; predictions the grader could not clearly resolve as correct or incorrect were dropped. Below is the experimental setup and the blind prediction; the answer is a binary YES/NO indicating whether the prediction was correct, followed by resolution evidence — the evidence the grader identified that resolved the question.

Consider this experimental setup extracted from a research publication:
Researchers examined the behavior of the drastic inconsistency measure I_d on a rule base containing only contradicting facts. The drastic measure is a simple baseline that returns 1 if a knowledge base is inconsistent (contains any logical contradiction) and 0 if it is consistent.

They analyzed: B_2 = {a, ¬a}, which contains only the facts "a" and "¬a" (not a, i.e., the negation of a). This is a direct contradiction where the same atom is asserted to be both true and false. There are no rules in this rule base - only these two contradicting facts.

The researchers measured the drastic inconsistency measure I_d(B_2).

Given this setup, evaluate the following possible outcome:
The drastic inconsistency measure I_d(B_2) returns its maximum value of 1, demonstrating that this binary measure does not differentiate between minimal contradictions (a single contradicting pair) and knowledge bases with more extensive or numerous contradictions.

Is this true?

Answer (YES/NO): YES